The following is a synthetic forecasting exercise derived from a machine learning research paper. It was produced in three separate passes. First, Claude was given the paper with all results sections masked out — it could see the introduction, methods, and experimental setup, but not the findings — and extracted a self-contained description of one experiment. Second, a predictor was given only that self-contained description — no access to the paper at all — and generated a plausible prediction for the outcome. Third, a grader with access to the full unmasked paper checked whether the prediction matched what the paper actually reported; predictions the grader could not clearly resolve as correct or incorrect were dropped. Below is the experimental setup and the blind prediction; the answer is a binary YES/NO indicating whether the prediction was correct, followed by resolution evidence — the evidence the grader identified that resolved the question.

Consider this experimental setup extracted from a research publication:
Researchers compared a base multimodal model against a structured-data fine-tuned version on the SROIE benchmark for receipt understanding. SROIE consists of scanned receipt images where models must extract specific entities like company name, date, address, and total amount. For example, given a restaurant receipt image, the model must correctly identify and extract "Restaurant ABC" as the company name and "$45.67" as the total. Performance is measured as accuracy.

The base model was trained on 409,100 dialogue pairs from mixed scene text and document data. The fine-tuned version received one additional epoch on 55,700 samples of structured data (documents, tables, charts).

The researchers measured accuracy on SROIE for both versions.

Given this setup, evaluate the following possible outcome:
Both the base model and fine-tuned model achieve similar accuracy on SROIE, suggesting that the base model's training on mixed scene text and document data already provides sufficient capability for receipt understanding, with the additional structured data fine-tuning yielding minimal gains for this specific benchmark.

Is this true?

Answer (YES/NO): NO